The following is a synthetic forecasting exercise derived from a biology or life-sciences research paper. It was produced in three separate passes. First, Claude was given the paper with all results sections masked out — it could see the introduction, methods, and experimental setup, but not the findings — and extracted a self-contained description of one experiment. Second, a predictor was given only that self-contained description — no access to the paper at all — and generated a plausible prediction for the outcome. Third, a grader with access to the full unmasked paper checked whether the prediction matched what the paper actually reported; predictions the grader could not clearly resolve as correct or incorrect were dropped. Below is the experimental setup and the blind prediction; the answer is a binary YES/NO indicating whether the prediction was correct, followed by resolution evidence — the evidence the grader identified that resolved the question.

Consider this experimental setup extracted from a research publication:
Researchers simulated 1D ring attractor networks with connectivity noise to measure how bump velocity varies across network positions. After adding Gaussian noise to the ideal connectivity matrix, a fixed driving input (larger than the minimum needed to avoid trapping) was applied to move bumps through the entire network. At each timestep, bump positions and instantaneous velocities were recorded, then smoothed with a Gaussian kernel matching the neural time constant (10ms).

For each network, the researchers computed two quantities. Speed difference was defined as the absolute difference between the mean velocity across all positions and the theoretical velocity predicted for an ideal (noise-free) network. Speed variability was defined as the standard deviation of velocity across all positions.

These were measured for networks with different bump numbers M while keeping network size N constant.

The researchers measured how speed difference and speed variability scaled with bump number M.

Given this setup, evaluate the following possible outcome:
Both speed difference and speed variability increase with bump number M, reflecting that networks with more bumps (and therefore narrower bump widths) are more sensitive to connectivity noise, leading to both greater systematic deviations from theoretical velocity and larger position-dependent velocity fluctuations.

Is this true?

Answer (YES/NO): NO